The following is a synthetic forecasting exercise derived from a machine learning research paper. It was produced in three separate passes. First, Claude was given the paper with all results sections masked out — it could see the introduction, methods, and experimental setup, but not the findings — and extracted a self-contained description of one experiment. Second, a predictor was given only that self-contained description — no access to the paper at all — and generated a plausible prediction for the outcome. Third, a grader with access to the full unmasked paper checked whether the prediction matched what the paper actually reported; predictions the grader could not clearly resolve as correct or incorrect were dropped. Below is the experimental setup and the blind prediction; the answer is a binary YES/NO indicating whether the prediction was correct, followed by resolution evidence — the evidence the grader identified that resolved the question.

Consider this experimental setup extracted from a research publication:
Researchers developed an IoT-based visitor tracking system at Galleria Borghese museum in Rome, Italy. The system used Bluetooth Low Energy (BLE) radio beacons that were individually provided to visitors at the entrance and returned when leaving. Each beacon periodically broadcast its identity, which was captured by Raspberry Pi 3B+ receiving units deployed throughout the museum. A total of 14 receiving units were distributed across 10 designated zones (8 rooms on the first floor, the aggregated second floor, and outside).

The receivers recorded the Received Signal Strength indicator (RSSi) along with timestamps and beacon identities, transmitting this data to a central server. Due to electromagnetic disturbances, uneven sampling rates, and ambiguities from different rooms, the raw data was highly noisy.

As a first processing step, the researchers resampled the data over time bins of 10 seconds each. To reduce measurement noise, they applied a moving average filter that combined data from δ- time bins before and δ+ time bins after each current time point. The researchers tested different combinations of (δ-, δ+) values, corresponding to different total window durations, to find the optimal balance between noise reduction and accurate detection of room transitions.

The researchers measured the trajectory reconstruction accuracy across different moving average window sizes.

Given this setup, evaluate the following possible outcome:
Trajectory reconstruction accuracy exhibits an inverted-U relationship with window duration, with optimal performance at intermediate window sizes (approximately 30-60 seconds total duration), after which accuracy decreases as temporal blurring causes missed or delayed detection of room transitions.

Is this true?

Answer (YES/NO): NO